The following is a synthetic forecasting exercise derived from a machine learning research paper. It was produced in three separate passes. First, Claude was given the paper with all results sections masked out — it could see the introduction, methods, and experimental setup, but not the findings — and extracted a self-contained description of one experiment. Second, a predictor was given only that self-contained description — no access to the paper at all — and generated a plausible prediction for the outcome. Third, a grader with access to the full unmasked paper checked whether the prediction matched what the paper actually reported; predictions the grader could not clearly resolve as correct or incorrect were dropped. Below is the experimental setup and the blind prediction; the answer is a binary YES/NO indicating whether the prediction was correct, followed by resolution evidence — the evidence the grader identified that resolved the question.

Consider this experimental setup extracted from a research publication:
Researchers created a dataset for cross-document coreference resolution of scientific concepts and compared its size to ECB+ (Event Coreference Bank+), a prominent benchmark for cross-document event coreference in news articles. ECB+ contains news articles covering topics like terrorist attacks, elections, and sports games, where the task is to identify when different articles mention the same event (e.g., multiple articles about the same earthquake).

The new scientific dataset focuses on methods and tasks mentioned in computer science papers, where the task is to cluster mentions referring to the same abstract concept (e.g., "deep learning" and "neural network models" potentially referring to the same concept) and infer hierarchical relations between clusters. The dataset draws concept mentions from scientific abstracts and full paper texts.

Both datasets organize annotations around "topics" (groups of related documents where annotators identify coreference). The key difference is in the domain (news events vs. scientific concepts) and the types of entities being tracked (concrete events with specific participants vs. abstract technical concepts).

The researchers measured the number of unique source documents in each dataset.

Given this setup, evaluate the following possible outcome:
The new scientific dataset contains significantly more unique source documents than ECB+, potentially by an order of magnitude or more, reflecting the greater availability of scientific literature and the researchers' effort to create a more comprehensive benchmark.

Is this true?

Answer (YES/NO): YES